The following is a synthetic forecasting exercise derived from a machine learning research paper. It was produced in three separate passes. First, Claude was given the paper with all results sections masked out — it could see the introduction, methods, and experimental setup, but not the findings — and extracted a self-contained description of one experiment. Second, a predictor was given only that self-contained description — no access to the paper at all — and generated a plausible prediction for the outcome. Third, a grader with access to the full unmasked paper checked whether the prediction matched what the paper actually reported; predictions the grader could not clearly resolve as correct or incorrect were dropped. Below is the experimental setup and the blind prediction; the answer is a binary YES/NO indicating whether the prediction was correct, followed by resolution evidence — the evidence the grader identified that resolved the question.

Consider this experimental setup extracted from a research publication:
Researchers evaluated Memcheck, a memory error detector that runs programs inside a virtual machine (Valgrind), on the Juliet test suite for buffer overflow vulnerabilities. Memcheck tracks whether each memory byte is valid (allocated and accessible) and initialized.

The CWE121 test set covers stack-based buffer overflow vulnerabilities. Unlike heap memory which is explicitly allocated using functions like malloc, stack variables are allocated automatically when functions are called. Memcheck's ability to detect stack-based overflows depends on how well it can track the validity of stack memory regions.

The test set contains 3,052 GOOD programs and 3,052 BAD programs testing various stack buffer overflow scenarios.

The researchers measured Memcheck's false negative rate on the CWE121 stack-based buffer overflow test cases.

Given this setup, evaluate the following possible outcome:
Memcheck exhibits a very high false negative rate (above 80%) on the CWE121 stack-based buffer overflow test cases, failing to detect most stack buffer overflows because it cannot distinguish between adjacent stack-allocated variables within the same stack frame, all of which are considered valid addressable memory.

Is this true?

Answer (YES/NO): NO